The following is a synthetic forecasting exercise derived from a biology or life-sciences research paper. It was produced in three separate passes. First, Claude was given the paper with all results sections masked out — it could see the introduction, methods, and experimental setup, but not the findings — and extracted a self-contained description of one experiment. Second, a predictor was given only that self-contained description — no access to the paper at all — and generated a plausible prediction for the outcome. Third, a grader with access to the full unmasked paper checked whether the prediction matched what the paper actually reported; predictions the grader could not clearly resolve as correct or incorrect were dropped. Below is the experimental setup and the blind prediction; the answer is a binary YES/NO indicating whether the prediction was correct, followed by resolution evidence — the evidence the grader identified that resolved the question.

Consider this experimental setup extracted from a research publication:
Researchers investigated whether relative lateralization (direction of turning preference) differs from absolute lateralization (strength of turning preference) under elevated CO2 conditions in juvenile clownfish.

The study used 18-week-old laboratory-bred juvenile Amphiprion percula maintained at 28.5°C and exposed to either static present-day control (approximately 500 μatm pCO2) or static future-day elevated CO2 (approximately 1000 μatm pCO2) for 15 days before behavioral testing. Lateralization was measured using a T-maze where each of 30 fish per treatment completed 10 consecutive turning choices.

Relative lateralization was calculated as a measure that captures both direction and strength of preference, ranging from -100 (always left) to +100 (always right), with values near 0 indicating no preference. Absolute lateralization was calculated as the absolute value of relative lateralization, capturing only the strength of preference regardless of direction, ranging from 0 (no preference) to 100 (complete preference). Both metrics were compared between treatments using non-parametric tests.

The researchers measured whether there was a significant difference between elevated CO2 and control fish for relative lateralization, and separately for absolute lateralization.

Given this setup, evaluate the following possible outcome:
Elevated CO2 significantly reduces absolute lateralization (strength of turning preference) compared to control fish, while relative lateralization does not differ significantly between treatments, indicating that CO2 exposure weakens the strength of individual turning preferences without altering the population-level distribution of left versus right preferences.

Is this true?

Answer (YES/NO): YES